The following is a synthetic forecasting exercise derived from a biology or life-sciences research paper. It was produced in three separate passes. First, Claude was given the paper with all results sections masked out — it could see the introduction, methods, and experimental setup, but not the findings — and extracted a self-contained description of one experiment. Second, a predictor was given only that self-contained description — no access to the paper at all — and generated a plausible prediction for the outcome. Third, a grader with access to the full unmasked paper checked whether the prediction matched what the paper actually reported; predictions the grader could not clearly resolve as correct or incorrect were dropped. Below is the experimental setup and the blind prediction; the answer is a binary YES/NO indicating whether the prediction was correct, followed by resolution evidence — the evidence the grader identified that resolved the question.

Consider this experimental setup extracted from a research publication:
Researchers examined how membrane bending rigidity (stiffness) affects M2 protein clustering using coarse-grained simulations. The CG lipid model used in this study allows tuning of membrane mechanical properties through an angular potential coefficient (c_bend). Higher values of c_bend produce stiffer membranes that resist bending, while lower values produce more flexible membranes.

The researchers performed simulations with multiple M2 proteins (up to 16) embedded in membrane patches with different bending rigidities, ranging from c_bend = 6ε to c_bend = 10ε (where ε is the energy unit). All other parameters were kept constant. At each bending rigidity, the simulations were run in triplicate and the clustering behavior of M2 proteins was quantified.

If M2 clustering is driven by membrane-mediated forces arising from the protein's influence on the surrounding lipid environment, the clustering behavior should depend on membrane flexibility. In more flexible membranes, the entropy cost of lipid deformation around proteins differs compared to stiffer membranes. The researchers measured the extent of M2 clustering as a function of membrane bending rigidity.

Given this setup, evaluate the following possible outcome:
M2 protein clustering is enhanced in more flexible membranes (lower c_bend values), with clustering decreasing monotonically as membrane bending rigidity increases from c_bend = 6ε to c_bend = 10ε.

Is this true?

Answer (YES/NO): NO